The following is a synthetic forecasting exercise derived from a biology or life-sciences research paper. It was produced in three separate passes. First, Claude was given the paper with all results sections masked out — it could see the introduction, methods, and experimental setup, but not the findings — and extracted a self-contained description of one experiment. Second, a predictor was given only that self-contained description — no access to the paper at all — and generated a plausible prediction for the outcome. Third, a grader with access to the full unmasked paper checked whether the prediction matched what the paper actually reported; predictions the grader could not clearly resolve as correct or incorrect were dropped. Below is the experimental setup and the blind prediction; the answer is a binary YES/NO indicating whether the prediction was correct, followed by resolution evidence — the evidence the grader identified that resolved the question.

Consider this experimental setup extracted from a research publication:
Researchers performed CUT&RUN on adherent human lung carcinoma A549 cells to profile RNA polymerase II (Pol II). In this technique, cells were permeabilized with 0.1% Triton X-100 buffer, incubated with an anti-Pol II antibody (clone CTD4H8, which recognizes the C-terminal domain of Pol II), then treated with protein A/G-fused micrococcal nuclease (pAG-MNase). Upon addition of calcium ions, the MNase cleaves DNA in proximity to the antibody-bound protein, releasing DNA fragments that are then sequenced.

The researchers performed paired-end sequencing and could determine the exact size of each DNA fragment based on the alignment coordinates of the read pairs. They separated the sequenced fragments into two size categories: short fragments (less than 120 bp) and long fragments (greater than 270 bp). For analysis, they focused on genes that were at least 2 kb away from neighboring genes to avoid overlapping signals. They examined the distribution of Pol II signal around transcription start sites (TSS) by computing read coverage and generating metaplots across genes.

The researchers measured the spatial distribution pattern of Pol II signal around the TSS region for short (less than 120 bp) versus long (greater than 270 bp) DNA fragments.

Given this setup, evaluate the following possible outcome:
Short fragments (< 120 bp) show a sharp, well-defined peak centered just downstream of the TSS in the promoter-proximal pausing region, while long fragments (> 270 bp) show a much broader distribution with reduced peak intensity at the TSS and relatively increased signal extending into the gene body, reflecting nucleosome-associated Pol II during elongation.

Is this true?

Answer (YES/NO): NO